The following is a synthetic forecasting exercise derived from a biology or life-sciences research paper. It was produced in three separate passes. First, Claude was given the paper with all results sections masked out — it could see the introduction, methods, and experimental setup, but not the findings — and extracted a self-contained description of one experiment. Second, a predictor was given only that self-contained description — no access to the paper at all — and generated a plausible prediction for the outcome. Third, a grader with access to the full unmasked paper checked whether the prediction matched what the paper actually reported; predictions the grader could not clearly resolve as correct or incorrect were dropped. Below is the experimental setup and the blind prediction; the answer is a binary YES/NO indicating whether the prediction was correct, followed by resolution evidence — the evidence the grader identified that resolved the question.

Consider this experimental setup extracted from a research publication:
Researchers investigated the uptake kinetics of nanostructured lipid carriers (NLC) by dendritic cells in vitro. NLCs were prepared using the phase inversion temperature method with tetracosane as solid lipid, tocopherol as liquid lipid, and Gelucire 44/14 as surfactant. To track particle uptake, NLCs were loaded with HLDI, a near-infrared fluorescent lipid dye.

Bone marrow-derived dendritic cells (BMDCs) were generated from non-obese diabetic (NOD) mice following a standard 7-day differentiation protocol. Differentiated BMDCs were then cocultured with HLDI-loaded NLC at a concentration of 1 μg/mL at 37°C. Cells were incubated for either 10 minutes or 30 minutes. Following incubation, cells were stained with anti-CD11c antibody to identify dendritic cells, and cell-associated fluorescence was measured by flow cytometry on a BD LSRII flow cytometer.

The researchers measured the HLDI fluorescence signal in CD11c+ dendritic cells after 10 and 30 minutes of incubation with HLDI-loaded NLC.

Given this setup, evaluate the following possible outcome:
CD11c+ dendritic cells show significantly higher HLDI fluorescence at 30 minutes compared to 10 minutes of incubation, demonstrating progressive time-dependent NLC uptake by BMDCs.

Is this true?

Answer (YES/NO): YES